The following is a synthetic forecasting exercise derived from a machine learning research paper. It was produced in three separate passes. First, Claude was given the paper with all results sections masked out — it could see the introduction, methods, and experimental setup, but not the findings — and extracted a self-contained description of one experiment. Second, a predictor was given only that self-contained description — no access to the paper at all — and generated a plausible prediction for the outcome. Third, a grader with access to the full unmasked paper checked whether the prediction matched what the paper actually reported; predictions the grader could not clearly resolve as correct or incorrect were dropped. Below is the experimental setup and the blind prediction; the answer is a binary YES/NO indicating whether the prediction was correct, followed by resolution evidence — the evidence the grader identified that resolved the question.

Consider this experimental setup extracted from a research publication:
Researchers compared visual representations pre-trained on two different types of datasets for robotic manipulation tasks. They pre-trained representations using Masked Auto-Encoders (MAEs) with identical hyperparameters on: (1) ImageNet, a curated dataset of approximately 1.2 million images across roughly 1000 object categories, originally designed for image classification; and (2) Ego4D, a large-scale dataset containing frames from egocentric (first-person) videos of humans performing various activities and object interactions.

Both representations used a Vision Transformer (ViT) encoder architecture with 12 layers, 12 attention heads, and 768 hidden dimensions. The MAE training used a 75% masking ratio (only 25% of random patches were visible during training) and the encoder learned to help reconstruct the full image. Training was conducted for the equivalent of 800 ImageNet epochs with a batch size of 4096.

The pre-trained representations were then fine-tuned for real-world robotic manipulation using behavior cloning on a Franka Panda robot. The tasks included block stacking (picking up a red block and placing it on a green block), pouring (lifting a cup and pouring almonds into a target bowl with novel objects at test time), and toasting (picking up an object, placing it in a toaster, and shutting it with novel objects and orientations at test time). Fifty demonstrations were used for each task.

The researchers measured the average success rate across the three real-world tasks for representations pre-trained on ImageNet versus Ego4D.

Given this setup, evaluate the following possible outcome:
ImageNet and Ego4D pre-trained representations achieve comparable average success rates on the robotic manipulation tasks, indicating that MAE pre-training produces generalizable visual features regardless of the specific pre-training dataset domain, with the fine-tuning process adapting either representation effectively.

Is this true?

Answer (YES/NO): NO